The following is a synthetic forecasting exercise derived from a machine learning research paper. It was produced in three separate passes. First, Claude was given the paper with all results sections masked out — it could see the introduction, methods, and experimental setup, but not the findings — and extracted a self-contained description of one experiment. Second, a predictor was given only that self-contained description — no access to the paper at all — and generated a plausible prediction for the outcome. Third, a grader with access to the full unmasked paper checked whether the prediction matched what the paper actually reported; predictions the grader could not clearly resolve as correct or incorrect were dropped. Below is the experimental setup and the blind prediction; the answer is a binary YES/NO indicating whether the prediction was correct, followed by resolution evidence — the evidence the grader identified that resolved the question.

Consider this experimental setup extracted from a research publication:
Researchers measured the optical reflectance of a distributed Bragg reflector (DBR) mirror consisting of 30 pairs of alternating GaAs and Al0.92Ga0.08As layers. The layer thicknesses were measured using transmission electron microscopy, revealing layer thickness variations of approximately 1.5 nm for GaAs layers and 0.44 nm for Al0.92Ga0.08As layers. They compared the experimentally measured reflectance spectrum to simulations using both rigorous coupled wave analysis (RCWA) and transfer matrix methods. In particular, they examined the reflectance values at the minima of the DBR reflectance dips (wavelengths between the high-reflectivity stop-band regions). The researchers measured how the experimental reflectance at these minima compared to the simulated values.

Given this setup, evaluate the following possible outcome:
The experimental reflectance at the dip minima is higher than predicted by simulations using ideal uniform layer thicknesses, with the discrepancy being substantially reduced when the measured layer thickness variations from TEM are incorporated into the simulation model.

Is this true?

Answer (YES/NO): NO